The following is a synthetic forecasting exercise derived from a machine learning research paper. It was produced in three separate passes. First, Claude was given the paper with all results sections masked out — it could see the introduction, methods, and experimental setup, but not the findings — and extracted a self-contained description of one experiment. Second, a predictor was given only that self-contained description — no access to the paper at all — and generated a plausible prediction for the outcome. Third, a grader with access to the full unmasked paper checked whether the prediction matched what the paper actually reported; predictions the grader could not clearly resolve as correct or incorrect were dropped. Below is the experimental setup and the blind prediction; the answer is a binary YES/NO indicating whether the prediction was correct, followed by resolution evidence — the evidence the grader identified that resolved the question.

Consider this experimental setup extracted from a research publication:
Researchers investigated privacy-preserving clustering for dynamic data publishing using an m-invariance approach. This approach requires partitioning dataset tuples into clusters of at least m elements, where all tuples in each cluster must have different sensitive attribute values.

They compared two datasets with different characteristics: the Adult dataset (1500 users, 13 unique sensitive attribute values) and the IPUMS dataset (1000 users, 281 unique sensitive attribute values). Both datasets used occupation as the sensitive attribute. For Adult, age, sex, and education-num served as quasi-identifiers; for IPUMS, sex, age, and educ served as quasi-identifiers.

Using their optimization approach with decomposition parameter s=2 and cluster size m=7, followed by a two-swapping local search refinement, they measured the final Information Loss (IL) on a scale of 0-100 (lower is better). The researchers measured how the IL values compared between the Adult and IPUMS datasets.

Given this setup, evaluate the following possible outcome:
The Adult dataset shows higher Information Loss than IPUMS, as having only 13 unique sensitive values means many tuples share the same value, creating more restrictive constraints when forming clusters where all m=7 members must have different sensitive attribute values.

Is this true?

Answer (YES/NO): YES